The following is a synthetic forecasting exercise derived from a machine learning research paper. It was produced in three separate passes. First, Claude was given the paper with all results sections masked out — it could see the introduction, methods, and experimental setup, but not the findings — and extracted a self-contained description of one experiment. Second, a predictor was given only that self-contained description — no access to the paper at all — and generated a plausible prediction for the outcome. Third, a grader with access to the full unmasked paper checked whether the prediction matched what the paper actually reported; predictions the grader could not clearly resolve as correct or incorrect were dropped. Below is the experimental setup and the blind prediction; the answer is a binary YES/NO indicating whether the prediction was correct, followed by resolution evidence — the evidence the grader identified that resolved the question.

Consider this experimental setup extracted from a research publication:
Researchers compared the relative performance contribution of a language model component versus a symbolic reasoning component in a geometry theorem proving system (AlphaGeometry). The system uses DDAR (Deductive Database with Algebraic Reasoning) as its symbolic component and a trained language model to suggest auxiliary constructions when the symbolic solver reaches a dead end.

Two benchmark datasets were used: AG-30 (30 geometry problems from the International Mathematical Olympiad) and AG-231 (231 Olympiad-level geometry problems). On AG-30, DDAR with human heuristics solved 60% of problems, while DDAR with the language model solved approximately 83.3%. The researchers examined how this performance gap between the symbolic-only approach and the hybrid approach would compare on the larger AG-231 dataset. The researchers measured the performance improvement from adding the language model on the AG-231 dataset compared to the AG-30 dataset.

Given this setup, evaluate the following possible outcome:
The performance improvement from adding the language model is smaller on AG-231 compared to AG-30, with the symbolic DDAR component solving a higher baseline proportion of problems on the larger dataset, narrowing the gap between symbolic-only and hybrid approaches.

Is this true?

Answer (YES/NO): YES